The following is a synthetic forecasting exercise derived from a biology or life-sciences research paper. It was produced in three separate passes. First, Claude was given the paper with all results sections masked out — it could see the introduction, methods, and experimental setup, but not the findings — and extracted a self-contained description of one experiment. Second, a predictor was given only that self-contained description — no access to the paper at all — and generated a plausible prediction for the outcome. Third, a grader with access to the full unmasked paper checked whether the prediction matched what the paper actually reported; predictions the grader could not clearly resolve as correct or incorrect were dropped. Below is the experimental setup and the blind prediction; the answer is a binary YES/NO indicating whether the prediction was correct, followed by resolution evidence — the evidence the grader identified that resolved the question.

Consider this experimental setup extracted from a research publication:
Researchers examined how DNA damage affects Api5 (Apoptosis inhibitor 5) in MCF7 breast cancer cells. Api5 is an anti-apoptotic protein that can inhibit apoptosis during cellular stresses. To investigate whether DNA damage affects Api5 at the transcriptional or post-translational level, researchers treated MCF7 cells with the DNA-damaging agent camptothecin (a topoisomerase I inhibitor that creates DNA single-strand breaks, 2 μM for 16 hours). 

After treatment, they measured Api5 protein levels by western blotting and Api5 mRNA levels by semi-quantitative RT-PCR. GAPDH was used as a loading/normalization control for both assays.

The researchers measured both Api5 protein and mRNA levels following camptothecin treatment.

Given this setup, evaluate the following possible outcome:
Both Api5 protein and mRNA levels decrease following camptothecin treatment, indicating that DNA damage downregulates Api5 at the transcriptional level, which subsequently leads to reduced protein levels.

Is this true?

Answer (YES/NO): NO